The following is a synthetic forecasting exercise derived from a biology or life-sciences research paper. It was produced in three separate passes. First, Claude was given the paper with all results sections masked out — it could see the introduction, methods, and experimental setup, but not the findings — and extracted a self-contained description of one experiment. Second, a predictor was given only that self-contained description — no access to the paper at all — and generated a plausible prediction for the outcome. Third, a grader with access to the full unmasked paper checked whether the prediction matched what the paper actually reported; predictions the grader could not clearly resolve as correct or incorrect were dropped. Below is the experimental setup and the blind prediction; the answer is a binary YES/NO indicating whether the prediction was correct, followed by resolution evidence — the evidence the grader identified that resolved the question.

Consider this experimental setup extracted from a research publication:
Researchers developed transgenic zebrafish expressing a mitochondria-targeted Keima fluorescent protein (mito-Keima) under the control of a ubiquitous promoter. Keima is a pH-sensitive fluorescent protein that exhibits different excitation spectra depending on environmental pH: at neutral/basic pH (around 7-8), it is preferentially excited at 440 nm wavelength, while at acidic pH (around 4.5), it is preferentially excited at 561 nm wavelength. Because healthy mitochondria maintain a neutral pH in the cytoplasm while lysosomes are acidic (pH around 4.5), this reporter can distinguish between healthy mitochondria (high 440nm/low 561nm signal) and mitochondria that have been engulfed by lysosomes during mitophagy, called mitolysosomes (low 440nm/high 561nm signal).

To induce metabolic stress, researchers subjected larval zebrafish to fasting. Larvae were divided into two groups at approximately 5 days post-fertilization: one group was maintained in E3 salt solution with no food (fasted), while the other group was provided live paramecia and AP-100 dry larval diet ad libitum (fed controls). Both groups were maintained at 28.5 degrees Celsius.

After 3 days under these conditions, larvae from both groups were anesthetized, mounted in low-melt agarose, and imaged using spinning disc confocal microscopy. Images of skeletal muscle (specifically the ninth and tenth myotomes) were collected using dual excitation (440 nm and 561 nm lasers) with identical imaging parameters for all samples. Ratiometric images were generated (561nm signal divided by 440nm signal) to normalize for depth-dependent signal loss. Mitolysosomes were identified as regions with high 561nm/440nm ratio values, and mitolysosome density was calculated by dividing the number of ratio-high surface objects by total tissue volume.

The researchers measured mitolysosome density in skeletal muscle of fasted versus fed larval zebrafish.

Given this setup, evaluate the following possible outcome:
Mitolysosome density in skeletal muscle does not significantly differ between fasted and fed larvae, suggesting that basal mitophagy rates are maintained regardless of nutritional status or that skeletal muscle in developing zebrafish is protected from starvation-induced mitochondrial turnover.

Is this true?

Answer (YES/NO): NO